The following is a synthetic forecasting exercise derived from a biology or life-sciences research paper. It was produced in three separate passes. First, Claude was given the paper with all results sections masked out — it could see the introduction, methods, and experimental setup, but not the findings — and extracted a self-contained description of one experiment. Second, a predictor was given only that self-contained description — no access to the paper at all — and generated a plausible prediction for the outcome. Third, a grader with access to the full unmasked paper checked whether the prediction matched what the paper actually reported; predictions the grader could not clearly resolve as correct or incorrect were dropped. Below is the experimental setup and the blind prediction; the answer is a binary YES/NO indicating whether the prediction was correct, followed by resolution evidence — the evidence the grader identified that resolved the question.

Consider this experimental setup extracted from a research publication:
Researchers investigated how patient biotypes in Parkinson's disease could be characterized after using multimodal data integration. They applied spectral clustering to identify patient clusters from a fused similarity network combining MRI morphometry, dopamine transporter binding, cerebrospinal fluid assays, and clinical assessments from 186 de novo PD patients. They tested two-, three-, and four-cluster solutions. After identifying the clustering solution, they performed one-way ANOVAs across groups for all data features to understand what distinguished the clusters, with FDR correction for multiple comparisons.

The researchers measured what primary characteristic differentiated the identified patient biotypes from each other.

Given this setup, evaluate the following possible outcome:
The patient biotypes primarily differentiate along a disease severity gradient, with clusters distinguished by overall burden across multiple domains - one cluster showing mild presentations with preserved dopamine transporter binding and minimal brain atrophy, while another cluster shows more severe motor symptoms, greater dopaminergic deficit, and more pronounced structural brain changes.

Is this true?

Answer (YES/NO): NO